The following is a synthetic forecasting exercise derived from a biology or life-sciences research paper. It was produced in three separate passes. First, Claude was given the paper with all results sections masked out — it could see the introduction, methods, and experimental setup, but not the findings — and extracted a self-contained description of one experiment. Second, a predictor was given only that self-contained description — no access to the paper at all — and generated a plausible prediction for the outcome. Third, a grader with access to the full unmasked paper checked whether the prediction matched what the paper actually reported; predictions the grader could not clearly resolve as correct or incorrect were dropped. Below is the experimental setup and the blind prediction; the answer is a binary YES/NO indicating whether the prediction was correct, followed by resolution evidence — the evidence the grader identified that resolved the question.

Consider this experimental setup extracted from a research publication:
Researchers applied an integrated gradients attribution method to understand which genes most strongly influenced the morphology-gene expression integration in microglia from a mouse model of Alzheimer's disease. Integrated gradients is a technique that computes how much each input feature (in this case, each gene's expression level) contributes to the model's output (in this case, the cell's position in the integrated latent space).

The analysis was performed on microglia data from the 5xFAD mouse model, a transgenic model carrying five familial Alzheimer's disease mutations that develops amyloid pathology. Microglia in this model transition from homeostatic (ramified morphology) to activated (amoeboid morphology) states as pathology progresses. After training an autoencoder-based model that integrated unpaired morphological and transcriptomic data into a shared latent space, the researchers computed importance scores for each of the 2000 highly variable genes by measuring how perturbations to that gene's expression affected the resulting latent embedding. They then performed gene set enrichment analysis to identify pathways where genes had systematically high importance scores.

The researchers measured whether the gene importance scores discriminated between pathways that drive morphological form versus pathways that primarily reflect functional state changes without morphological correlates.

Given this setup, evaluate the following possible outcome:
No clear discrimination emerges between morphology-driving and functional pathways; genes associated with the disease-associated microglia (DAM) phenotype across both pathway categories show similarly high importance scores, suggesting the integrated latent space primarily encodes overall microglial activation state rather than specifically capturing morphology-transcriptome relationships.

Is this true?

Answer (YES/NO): NO